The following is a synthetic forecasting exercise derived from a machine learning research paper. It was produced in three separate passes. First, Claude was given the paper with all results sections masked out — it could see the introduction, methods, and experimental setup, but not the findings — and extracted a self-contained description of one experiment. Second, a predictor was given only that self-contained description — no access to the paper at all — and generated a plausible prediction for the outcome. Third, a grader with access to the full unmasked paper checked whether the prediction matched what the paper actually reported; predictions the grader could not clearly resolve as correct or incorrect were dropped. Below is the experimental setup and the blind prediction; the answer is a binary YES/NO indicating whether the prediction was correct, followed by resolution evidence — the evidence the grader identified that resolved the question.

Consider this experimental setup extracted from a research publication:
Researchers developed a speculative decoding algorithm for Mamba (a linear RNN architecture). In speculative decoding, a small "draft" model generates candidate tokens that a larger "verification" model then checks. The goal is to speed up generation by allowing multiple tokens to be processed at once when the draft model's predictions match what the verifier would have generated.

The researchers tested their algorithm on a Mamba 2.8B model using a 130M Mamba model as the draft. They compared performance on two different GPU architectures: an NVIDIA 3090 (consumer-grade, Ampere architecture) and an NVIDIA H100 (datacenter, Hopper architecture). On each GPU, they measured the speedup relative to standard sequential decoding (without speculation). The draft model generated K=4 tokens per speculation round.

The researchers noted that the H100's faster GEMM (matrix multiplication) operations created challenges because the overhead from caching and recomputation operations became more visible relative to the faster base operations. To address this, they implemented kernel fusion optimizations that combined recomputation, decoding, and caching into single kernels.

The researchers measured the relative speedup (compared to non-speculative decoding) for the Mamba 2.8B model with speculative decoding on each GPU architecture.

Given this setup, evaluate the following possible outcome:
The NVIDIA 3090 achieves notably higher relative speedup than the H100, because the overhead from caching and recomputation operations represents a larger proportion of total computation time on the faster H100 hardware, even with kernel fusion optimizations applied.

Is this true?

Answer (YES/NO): YES